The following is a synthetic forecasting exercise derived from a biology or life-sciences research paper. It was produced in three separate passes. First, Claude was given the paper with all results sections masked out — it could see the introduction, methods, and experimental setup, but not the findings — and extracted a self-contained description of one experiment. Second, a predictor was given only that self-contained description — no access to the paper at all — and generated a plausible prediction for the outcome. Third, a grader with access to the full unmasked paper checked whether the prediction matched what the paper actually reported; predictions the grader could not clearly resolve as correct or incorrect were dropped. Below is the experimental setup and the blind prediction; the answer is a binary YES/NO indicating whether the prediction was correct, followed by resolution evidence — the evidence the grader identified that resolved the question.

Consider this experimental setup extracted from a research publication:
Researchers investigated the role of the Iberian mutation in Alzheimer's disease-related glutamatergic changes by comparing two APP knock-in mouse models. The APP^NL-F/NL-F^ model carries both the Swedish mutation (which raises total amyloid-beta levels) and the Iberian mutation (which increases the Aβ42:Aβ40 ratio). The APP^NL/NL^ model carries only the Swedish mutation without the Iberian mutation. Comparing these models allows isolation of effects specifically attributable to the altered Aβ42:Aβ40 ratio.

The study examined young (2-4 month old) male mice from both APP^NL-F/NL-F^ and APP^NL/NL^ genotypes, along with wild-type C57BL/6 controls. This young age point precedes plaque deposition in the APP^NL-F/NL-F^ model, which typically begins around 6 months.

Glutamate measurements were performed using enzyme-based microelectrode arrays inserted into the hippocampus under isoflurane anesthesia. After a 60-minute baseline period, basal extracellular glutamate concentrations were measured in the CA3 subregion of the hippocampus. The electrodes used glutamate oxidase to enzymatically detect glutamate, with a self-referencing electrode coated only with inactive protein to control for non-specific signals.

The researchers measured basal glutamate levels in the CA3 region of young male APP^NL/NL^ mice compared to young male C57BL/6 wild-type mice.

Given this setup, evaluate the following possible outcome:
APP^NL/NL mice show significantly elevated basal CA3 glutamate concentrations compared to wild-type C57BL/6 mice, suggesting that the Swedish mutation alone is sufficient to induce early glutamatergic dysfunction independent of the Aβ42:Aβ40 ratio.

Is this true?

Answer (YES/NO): NO